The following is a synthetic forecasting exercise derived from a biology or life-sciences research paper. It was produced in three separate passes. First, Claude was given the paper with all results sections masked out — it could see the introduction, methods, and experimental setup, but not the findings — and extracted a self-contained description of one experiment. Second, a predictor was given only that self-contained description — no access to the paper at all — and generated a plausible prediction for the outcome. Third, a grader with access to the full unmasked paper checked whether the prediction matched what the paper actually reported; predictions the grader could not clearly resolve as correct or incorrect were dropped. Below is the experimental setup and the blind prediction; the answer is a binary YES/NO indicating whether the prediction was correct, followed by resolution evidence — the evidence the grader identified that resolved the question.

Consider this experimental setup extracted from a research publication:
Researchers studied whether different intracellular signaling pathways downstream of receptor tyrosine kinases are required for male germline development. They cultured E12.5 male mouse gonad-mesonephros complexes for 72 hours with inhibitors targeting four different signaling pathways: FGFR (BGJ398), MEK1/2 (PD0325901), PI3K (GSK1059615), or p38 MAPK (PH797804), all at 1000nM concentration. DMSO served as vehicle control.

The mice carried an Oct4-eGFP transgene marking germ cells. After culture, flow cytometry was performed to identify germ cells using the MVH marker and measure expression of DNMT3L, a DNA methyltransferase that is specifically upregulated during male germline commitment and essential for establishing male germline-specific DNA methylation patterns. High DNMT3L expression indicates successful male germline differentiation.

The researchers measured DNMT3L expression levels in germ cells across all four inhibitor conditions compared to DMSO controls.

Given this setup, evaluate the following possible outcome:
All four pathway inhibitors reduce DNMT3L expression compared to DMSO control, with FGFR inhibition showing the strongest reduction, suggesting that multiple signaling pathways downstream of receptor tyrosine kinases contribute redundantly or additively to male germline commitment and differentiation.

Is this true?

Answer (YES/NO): NO